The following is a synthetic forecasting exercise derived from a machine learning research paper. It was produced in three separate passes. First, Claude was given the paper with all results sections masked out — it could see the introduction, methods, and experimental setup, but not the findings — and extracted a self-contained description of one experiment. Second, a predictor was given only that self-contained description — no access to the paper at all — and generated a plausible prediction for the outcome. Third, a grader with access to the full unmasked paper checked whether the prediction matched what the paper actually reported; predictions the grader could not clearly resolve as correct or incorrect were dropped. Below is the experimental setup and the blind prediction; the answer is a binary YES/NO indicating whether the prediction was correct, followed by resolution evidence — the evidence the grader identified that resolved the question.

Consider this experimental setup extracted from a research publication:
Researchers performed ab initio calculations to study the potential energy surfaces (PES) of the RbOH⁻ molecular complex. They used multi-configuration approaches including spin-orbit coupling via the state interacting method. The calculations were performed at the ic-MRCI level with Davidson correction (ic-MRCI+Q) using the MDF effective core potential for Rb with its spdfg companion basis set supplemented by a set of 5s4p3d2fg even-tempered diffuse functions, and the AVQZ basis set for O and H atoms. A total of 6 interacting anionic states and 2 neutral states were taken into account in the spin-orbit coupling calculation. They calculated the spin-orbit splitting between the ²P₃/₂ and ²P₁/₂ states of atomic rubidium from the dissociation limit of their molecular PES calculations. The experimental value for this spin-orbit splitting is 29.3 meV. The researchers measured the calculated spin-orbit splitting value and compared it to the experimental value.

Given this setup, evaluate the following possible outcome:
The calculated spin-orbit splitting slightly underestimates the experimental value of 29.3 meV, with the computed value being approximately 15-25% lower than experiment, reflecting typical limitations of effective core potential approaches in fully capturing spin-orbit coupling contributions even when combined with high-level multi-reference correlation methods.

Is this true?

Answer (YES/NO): NO